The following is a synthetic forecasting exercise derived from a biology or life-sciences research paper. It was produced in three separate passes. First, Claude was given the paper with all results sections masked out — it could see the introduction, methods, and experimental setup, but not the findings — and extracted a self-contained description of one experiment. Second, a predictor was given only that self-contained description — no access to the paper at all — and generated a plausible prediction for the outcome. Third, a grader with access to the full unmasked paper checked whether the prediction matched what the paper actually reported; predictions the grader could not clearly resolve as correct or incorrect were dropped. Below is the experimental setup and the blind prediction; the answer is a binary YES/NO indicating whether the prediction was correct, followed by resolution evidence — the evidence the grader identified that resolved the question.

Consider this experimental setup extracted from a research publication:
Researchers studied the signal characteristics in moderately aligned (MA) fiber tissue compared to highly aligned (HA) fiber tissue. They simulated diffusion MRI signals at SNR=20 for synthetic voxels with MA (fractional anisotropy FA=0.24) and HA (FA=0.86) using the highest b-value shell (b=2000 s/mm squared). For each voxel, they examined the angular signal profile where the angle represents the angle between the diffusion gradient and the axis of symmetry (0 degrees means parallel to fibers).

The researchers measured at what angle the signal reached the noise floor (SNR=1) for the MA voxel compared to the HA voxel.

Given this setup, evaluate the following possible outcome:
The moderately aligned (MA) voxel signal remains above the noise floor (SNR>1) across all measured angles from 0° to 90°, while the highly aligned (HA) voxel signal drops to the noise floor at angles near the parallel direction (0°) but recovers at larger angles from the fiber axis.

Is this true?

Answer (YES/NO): NO